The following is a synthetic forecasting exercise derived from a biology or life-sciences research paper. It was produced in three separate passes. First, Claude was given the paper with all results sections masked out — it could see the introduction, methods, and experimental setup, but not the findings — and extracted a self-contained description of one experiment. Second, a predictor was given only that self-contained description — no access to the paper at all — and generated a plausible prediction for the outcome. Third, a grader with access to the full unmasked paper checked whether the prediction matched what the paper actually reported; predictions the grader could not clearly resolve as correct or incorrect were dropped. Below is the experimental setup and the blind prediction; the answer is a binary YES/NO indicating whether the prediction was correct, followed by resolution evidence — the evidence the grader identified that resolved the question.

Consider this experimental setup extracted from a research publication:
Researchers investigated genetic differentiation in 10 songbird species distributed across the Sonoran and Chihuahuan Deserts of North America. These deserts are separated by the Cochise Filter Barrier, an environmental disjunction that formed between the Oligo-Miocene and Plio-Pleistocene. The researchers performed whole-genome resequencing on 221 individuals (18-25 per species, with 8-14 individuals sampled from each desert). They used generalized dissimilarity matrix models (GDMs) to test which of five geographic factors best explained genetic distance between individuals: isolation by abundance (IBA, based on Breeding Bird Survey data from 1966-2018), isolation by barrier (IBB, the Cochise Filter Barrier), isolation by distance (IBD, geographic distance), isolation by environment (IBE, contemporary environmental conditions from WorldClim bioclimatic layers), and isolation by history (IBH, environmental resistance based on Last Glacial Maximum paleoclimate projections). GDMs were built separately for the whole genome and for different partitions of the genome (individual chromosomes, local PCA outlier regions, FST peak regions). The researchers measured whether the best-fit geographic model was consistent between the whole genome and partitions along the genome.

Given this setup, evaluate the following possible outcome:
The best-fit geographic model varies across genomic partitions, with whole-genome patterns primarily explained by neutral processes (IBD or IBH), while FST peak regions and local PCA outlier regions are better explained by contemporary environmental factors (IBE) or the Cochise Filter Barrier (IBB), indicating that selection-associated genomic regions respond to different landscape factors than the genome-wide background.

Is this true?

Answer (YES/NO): NO